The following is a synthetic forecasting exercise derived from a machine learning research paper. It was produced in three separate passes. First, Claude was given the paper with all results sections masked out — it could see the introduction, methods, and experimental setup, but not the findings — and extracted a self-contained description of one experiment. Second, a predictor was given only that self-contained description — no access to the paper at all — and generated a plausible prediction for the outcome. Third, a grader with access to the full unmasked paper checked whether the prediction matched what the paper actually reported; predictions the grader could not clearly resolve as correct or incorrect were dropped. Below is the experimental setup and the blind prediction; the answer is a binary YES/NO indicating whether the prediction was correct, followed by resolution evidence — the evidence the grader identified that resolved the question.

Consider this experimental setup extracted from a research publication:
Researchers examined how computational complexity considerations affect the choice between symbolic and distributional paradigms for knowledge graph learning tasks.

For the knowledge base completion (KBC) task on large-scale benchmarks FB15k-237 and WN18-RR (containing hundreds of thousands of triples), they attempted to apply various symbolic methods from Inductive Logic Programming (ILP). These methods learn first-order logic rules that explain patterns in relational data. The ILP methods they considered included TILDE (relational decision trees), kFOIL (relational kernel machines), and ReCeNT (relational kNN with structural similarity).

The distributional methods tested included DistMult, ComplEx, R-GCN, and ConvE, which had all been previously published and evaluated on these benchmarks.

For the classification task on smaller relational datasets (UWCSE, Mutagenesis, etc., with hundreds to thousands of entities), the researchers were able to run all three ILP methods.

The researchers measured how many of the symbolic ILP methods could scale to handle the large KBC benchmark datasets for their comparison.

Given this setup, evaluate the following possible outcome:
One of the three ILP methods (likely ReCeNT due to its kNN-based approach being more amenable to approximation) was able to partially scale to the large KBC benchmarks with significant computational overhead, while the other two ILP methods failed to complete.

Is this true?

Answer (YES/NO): NO